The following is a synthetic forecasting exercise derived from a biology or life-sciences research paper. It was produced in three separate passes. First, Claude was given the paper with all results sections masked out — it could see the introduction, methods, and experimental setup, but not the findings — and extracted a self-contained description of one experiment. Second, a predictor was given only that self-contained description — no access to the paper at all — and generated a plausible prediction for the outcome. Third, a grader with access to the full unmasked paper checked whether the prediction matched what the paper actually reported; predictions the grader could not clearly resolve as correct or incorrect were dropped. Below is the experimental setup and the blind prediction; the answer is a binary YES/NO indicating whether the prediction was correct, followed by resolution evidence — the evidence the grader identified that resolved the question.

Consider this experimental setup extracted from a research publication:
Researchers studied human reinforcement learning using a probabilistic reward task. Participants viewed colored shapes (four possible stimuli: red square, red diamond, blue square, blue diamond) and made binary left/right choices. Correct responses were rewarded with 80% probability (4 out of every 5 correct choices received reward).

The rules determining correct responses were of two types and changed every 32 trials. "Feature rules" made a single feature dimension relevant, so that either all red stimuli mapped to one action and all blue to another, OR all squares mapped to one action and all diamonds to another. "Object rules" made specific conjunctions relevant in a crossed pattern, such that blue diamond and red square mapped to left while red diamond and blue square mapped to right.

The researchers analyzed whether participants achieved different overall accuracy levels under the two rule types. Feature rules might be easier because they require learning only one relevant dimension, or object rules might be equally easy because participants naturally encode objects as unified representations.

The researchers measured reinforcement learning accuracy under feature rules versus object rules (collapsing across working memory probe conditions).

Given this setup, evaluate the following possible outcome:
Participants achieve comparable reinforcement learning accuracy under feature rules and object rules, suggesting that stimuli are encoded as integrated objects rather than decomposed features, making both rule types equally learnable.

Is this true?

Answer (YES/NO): NO